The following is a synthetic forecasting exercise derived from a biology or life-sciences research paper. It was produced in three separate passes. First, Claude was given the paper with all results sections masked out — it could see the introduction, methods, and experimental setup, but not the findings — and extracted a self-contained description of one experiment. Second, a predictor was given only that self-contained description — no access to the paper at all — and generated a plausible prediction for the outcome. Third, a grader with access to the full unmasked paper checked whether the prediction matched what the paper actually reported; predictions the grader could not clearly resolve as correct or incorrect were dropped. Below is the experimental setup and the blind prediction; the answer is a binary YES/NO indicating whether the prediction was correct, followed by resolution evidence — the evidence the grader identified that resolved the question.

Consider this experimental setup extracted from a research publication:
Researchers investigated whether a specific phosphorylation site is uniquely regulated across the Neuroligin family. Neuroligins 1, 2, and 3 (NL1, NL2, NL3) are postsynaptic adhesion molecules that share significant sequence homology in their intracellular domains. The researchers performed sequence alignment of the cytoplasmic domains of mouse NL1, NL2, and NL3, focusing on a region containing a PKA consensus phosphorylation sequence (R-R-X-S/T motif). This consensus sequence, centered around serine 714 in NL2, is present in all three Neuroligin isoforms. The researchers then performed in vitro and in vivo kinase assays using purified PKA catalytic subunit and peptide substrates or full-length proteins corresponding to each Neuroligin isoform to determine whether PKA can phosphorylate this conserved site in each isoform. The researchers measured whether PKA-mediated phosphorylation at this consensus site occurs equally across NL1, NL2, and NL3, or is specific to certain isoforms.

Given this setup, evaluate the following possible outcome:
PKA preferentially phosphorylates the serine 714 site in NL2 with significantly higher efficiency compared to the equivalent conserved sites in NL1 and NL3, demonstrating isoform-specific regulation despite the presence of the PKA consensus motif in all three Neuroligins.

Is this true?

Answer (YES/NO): YES